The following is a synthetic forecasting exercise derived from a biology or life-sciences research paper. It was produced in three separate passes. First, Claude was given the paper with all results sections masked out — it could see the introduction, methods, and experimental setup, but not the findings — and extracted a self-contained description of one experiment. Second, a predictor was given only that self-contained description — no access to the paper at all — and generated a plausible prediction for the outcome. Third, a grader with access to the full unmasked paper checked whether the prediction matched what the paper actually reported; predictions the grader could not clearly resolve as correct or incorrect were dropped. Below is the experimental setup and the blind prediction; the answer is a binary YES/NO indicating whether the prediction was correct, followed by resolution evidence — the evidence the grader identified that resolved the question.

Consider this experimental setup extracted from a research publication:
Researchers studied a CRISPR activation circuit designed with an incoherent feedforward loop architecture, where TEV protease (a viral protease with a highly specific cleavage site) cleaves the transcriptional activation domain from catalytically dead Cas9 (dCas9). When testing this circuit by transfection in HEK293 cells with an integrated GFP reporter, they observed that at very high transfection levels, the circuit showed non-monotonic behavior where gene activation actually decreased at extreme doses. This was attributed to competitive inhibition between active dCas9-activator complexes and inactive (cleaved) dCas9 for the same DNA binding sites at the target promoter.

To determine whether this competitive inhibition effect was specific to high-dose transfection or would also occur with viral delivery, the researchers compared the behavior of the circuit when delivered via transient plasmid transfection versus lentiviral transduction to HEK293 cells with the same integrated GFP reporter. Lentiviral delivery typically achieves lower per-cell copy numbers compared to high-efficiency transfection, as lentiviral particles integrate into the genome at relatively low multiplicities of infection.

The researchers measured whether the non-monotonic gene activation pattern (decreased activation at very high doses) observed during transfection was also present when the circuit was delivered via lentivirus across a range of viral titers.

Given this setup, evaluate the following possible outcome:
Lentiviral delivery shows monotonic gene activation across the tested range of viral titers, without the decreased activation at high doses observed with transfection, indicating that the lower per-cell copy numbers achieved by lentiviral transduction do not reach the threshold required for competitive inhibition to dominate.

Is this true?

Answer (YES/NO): YES